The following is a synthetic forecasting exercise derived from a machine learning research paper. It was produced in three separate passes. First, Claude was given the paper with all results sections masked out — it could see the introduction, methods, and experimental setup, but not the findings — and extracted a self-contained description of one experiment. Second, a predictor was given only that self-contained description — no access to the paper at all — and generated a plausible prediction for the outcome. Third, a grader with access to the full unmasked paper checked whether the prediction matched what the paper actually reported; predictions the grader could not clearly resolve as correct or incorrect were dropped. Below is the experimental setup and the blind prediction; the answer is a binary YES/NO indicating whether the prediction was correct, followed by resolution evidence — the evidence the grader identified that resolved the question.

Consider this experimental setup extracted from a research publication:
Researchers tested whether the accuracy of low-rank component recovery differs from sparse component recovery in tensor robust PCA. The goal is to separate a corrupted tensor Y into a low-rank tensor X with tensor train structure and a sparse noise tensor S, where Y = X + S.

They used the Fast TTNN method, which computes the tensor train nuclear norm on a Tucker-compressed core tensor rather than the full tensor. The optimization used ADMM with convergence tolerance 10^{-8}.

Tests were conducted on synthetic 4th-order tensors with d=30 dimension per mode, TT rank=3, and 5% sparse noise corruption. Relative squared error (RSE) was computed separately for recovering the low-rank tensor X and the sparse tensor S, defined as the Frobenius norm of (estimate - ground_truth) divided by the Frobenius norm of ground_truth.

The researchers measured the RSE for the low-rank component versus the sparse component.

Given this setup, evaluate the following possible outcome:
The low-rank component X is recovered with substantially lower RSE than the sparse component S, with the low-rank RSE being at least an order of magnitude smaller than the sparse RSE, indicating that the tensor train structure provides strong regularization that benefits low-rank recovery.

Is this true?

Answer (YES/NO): NO